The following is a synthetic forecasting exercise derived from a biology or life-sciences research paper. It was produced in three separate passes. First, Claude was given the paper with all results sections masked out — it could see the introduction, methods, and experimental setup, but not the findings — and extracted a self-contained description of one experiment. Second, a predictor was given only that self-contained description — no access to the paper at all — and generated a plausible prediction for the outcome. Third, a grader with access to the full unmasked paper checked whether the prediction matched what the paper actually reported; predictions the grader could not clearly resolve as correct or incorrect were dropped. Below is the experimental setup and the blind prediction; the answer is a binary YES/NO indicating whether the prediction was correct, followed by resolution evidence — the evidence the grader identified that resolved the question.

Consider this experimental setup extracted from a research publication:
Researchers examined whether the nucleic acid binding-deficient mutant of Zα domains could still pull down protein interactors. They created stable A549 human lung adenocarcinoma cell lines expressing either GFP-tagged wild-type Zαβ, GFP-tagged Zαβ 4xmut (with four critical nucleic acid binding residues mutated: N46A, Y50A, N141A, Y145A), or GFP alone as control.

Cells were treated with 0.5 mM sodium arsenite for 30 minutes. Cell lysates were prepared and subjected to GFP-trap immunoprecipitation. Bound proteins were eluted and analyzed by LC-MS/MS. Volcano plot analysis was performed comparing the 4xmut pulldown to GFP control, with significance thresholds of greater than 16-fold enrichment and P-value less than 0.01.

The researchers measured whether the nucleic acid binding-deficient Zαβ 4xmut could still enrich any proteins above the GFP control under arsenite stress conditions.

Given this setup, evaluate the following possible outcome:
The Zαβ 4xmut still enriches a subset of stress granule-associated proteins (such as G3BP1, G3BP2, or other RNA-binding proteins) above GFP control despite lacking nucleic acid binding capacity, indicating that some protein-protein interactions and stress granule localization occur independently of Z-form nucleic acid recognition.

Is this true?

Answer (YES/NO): NO